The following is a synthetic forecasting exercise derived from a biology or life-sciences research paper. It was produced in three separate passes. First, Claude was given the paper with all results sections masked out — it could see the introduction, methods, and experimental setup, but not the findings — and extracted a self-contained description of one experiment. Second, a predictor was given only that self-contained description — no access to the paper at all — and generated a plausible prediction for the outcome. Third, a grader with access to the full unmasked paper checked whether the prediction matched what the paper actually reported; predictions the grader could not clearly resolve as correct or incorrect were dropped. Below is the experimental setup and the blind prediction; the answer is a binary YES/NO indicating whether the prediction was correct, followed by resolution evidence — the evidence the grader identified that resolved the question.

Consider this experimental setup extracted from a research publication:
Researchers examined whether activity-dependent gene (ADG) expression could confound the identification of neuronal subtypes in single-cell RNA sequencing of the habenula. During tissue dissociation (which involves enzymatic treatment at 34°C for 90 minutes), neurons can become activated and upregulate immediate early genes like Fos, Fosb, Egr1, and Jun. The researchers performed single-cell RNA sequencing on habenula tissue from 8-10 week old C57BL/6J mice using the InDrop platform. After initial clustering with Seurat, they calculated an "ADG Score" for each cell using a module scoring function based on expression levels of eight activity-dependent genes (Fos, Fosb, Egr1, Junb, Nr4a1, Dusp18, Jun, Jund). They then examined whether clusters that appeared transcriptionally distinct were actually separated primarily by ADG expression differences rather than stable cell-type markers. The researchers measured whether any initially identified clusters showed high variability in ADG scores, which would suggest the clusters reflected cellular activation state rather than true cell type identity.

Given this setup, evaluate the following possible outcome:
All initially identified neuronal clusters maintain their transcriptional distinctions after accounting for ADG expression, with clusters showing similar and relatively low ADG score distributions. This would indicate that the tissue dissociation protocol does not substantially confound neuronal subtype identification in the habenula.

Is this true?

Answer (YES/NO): NO